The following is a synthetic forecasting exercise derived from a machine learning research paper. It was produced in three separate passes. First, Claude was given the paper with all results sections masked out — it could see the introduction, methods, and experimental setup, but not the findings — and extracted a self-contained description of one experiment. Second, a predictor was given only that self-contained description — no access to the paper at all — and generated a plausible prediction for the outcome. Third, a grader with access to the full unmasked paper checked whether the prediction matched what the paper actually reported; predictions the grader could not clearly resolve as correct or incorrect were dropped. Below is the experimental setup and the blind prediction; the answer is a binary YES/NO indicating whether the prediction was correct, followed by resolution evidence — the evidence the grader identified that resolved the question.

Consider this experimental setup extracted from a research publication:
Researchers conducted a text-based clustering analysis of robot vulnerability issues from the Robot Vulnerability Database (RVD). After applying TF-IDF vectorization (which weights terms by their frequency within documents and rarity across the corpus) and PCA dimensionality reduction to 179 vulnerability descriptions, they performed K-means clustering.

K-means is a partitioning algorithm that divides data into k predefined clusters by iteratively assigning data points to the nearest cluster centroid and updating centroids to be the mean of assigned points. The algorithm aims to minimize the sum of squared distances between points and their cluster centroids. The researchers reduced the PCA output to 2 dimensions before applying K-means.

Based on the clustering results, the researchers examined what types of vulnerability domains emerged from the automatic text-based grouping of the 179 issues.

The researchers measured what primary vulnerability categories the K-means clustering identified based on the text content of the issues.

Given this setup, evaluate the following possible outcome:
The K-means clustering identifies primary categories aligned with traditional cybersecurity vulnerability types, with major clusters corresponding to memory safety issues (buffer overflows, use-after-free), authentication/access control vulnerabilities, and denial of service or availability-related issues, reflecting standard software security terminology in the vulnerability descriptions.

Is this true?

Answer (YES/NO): NO